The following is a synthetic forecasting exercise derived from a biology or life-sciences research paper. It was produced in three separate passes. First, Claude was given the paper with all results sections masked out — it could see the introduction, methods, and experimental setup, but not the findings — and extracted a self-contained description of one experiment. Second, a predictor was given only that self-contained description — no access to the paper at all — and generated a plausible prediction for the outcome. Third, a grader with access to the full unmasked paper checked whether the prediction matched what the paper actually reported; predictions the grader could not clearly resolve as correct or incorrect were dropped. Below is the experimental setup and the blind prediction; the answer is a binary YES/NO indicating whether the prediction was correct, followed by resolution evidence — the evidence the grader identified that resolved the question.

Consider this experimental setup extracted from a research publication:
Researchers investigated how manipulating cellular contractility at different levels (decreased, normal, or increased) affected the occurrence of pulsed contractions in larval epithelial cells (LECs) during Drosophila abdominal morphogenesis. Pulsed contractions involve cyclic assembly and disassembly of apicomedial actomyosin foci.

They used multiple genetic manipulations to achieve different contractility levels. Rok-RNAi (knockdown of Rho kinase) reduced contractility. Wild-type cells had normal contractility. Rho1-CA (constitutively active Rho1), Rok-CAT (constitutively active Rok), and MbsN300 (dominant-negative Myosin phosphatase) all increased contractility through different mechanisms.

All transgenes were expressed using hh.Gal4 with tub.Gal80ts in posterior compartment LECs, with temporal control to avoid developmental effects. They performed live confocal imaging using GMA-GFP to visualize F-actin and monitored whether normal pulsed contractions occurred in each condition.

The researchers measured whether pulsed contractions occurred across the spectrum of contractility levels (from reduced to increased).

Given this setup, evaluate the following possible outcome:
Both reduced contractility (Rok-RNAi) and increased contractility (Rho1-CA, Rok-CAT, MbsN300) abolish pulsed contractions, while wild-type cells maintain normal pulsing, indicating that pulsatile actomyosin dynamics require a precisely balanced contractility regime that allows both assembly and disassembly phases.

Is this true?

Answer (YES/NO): NO